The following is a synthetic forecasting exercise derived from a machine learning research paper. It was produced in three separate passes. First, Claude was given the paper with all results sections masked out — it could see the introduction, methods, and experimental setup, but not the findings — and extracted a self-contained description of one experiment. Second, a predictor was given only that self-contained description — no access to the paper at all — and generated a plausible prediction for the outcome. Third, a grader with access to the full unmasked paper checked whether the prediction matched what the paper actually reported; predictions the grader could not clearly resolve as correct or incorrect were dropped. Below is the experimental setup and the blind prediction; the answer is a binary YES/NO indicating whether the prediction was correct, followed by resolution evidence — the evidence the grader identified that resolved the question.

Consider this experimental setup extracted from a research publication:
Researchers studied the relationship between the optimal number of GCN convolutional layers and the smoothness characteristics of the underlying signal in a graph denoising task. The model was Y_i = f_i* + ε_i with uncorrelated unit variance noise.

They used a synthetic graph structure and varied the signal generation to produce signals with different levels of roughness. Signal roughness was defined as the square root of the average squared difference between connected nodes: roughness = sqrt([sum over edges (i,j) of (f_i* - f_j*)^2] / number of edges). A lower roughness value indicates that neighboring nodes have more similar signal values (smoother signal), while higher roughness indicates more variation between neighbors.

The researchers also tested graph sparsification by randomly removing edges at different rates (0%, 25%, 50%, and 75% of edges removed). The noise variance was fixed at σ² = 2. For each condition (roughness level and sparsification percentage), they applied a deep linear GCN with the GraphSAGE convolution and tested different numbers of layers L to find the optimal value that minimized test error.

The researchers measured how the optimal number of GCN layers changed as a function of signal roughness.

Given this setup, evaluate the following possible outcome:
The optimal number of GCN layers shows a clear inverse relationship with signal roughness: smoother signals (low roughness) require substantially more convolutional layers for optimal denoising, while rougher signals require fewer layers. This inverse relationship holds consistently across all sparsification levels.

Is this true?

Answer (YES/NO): YES